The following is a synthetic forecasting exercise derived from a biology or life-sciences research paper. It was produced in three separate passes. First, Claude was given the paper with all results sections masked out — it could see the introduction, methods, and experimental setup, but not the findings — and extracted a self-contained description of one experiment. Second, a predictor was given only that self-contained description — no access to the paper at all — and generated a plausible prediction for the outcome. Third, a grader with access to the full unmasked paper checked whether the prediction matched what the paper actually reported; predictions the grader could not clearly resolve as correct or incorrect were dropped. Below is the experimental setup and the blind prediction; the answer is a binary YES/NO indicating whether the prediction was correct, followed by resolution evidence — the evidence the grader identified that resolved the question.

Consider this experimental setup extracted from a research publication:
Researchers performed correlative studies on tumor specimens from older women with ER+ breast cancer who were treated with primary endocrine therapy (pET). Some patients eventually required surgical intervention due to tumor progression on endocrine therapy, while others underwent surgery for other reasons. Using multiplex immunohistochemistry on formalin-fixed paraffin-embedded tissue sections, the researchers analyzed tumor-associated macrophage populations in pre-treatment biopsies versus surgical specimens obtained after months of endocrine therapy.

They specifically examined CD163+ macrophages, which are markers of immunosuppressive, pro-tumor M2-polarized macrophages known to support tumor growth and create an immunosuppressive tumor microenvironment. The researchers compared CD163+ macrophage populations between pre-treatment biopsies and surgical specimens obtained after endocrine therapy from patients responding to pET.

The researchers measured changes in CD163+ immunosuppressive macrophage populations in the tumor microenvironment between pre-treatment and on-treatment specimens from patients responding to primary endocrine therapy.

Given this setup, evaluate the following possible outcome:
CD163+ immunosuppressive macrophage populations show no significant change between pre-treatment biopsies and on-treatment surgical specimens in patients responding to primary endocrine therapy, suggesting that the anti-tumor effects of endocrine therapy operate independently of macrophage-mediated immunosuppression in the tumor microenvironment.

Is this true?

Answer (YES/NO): NO